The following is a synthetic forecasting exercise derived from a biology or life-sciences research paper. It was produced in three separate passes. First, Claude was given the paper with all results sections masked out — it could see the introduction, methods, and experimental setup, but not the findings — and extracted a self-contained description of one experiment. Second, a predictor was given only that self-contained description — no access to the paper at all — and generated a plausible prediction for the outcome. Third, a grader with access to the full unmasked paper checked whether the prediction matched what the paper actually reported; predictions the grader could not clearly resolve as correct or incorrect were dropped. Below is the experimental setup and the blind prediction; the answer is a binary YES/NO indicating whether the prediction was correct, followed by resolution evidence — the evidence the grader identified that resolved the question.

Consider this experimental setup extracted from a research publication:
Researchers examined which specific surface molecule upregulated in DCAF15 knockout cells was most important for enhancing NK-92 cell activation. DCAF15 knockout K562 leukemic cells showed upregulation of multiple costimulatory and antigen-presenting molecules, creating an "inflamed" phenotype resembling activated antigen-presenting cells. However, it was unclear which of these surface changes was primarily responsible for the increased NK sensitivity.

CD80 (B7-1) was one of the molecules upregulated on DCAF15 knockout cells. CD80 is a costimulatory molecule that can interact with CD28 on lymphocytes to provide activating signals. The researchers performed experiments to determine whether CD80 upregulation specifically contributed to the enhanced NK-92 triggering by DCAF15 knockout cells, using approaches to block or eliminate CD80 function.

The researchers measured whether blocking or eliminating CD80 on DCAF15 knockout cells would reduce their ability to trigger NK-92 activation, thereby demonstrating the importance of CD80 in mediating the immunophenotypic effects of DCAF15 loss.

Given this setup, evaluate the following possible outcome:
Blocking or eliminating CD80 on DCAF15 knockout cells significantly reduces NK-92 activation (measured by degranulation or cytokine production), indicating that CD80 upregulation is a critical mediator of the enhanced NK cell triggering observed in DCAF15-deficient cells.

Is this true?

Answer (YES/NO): YES